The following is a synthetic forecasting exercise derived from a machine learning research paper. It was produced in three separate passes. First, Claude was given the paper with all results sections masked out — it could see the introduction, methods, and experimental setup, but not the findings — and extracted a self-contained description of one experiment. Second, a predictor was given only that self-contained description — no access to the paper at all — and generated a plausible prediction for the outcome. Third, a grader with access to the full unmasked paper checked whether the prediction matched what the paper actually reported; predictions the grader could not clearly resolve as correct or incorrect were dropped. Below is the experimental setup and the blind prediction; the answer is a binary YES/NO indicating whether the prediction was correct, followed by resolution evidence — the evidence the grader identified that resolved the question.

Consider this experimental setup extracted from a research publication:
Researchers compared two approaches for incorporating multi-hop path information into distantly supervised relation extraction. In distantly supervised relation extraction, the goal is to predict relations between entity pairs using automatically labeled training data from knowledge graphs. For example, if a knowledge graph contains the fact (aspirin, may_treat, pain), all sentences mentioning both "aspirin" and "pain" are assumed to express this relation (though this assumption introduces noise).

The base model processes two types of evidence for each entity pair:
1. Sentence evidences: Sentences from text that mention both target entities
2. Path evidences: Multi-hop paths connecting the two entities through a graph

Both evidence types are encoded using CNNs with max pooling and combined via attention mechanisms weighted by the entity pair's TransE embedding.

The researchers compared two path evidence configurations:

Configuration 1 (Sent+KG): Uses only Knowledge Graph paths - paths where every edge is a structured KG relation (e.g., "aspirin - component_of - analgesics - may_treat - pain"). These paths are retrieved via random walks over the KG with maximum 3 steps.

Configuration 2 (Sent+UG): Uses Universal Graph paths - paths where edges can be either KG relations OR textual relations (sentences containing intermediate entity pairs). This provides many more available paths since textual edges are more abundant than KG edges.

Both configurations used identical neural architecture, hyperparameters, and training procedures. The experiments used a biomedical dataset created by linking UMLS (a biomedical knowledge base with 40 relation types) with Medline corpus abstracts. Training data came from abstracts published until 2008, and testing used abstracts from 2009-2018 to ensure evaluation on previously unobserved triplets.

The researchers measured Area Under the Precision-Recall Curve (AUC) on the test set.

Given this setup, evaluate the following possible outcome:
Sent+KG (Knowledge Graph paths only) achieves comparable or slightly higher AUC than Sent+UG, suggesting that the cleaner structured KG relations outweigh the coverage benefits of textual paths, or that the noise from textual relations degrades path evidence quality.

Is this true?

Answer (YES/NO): YES